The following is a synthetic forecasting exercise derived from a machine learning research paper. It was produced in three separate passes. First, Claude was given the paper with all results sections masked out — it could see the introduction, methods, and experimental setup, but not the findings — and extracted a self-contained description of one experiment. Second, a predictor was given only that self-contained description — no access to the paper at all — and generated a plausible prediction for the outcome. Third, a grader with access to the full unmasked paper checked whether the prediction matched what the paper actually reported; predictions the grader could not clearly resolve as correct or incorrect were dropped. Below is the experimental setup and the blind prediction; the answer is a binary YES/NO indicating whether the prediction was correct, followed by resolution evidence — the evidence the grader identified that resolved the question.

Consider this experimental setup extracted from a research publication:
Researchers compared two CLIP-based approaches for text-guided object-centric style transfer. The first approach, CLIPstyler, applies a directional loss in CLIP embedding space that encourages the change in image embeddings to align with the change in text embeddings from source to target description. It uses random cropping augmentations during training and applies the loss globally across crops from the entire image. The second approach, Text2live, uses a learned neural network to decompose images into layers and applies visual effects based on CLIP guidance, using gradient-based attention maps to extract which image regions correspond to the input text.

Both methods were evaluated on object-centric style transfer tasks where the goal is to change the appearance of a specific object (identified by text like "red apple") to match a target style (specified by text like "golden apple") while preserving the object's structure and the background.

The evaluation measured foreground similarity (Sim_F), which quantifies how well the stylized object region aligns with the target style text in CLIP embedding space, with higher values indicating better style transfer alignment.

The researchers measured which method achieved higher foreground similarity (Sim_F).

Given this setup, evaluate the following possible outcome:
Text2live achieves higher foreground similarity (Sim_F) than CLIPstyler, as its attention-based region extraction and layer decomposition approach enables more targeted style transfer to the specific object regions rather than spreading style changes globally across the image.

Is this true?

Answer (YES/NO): YES